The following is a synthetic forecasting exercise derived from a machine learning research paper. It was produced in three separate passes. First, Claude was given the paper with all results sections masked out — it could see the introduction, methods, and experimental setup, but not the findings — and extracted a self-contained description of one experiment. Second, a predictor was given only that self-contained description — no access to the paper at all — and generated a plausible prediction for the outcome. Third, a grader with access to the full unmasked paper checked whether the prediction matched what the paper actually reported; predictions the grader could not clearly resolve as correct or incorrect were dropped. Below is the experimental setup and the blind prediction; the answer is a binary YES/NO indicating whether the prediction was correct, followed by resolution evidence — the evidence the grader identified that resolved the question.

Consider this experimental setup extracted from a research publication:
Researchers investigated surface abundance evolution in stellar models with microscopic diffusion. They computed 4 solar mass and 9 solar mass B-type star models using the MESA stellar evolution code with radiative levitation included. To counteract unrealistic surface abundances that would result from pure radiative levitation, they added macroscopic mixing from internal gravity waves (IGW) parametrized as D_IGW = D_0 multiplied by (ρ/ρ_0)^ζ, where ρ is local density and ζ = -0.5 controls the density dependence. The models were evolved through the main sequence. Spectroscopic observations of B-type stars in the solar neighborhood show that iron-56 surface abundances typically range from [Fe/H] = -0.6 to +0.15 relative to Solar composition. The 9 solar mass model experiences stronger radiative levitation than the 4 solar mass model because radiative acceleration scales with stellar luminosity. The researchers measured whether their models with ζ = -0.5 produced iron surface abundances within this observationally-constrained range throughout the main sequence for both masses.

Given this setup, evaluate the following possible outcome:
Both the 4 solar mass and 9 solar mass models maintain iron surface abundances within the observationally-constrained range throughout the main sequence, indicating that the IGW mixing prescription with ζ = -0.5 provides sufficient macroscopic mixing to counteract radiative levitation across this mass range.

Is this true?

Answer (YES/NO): YES